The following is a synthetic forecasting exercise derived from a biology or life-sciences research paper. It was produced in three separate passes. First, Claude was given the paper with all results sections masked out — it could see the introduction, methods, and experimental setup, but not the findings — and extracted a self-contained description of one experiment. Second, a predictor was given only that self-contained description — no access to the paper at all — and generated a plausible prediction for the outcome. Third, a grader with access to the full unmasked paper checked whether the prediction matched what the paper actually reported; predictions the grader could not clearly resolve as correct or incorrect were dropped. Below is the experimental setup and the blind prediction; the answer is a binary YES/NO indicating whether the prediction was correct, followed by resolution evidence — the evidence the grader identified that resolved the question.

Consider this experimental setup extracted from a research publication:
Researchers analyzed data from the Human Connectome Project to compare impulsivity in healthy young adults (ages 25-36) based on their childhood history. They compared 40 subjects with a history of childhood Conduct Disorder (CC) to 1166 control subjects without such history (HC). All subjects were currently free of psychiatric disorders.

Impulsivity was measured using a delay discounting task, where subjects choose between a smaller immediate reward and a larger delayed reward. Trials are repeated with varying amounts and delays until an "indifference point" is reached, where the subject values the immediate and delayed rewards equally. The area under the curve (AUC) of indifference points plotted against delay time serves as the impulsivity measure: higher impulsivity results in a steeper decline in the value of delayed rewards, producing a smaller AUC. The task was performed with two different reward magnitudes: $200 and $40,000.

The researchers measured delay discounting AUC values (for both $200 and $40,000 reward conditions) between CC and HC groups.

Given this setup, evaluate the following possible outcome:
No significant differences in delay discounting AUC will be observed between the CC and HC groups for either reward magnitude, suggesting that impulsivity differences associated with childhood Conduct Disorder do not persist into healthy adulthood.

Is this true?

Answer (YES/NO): YES